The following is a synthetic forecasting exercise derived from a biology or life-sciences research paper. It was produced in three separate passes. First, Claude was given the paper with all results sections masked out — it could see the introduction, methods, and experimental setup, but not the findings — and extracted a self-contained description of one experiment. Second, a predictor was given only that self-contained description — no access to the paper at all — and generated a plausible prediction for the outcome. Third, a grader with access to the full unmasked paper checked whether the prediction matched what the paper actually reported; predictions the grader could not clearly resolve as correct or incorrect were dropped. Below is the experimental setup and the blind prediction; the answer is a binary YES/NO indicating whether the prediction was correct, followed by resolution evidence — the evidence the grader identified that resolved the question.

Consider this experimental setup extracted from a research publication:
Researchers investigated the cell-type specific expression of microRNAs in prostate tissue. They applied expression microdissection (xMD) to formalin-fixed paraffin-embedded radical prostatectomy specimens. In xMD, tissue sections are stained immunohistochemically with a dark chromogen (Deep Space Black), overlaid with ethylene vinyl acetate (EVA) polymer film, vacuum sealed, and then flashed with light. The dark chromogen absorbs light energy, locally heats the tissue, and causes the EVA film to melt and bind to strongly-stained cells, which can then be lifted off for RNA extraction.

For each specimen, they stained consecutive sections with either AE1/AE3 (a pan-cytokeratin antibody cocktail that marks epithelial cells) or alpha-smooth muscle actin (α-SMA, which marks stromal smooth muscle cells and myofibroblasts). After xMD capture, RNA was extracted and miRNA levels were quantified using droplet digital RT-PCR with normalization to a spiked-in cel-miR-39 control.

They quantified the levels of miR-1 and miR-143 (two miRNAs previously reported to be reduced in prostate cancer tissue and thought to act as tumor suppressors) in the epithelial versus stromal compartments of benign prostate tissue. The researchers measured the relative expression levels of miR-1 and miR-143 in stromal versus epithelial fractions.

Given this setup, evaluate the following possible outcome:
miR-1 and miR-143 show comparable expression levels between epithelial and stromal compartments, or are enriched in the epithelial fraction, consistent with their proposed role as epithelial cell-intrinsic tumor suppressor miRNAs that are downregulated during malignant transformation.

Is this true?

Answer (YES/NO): NO